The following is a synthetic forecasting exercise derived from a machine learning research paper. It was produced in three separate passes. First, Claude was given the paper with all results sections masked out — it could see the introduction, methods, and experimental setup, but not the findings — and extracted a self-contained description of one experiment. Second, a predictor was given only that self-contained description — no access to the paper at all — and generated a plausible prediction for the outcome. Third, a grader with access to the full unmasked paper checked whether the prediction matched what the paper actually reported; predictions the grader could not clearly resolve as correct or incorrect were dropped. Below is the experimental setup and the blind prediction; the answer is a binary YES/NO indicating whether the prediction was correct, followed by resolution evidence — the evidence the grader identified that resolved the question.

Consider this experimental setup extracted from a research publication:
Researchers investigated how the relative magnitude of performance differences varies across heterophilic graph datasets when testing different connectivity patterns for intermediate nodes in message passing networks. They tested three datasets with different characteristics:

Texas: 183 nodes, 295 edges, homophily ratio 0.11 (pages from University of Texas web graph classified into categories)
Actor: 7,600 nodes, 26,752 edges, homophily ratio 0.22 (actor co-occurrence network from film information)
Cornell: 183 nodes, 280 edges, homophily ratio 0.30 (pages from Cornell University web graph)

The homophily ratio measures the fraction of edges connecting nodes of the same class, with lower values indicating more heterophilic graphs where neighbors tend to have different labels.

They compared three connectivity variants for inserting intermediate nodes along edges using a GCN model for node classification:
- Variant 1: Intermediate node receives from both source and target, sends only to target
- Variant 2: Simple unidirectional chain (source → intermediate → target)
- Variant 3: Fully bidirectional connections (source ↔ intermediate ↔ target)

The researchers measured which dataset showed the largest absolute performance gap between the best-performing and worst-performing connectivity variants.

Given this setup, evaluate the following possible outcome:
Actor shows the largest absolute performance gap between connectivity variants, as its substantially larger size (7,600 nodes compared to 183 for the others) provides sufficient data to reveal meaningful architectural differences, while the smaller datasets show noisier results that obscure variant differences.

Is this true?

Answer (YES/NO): NO